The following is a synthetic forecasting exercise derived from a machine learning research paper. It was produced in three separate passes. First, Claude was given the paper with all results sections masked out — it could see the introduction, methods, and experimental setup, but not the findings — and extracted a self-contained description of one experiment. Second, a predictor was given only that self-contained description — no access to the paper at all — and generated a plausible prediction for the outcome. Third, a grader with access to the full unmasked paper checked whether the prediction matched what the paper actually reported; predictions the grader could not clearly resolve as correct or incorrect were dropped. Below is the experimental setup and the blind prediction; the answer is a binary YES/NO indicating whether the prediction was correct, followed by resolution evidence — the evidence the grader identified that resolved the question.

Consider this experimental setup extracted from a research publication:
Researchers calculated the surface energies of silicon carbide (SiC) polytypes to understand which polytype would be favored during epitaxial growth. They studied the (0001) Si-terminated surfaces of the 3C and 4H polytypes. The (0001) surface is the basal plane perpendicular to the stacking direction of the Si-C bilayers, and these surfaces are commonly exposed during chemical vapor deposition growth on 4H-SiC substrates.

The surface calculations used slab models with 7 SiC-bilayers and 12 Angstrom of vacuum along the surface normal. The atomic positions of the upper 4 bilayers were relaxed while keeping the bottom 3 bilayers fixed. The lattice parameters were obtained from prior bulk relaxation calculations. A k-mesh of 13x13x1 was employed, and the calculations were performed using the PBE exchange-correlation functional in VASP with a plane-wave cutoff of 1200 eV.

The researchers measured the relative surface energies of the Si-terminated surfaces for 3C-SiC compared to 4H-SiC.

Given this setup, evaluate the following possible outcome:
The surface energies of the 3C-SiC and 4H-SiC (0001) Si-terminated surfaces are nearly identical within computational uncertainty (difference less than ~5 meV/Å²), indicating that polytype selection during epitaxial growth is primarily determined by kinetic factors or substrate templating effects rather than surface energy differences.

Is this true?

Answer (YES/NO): NO